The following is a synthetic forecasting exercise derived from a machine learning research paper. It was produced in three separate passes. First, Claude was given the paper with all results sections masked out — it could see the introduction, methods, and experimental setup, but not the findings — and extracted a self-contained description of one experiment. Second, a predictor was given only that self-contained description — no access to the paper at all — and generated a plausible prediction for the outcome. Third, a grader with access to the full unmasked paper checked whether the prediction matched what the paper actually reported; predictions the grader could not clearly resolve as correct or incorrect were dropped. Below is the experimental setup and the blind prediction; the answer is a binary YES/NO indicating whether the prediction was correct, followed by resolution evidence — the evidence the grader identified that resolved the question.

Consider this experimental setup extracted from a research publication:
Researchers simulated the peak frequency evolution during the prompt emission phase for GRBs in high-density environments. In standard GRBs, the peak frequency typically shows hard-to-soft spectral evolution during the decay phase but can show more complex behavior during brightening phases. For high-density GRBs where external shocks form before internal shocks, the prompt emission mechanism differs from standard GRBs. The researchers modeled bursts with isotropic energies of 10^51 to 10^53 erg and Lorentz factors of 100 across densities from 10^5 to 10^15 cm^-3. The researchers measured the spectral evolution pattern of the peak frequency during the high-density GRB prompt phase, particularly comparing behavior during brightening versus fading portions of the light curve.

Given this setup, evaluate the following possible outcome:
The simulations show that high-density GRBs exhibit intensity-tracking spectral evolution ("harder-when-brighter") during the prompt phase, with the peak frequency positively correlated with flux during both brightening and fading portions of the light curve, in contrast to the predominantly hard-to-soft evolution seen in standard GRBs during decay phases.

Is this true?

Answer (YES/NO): NO